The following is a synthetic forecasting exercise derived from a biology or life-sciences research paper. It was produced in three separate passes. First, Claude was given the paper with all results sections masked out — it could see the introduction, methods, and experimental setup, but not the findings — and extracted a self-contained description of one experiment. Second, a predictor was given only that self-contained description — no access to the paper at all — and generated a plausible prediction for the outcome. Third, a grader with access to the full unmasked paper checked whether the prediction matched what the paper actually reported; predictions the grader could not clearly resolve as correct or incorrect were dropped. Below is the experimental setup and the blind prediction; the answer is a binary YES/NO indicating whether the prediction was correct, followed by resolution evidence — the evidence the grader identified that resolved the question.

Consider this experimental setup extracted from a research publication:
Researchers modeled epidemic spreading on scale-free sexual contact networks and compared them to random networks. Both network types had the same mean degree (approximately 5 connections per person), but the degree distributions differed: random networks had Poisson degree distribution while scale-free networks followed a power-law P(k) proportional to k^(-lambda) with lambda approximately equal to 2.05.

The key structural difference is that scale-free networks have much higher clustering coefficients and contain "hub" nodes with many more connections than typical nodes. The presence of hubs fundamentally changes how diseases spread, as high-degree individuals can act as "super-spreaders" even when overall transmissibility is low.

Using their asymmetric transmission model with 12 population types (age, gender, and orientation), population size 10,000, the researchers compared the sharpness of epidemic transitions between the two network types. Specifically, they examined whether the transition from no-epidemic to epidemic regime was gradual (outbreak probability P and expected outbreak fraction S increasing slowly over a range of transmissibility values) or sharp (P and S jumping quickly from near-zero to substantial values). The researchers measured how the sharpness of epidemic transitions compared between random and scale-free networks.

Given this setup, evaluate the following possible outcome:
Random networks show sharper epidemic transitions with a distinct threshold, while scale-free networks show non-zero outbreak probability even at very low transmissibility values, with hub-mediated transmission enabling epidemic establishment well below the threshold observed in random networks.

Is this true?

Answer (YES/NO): YES